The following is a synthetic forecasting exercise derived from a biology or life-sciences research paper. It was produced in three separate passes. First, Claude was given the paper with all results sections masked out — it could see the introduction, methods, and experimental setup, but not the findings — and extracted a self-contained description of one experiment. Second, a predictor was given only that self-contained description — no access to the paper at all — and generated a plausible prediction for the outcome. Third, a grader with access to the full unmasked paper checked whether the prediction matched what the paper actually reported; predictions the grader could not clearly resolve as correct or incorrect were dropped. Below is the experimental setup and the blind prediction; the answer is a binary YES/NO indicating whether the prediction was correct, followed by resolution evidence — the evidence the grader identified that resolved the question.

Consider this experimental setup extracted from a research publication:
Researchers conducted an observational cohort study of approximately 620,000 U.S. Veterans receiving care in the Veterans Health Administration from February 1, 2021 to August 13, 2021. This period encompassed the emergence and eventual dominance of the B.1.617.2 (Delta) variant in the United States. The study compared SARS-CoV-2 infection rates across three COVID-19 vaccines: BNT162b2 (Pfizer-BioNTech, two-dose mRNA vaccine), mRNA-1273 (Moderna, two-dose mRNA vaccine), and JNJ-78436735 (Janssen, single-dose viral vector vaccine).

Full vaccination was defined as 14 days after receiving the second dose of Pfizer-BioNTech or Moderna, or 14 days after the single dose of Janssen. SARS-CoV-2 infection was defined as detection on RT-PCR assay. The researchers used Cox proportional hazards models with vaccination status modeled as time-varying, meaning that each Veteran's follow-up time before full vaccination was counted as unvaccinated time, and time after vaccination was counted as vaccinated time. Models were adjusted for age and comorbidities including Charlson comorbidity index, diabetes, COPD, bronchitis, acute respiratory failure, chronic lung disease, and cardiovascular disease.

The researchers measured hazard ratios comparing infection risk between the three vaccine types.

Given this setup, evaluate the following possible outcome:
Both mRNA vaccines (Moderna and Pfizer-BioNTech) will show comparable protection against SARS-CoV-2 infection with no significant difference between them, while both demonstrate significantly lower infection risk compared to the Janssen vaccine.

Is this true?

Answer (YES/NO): NO